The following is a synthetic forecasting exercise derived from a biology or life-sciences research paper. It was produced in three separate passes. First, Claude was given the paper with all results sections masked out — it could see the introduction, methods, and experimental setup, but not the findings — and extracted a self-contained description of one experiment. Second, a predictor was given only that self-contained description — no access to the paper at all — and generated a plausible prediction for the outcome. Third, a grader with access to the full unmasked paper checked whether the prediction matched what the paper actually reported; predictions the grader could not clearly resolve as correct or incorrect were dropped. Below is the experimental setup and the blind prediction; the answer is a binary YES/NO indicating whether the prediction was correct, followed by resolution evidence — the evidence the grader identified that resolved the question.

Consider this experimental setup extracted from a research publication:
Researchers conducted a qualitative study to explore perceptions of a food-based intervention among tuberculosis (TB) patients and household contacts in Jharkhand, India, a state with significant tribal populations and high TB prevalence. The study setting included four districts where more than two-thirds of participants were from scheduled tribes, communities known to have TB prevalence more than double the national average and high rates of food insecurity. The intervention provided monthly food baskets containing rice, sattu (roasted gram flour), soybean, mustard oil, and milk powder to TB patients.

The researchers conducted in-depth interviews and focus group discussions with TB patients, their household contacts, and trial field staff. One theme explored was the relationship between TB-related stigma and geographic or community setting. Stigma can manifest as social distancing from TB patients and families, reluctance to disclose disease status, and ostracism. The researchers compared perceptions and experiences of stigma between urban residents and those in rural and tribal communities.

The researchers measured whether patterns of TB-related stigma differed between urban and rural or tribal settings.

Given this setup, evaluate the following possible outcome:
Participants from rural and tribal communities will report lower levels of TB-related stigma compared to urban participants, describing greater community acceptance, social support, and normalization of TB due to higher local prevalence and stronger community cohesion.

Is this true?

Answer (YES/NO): YES